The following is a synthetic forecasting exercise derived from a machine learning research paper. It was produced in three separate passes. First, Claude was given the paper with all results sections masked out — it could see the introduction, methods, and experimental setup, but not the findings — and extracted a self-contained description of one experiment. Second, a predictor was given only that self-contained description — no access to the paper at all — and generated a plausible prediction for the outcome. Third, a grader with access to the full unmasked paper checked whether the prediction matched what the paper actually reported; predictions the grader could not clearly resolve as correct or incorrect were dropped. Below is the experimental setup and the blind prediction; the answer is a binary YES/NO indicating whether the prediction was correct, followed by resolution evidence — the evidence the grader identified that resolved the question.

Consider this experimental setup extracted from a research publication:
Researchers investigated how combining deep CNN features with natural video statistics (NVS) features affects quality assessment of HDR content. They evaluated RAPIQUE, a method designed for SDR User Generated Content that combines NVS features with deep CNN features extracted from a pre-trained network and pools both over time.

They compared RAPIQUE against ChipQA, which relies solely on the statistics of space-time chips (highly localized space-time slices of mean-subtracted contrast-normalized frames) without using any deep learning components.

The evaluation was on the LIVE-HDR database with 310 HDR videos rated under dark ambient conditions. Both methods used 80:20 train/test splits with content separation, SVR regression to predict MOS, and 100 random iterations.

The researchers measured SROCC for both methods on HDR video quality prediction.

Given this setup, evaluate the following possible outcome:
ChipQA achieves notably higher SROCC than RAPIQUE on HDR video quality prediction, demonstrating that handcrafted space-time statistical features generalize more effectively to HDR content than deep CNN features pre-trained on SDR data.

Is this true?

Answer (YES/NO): NO